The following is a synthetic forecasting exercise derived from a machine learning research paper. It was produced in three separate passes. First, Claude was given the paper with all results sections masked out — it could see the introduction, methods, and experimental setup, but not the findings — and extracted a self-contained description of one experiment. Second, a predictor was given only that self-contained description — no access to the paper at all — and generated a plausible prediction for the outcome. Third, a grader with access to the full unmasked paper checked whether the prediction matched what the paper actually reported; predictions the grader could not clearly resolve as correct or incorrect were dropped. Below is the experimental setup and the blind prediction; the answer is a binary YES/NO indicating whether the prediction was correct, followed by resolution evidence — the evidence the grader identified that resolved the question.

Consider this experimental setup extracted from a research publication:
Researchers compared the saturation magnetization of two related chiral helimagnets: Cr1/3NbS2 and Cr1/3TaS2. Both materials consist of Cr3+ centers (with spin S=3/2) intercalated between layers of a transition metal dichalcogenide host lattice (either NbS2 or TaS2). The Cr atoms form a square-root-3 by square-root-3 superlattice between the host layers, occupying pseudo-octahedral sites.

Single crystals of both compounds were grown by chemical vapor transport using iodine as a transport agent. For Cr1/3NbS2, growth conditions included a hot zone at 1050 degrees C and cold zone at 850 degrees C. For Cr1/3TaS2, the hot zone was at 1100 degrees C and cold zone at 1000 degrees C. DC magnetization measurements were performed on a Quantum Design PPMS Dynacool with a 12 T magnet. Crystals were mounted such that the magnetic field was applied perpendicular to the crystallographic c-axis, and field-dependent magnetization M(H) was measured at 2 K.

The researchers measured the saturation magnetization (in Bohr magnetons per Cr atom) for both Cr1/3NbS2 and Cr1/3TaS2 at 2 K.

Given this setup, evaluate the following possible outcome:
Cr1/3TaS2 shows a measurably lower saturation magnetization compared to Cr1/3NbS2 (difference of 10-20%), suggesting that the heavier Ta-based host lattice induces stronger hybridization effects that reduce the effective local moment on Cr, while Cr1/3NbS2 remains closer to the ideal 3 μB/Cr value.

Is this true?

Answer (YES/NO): NO